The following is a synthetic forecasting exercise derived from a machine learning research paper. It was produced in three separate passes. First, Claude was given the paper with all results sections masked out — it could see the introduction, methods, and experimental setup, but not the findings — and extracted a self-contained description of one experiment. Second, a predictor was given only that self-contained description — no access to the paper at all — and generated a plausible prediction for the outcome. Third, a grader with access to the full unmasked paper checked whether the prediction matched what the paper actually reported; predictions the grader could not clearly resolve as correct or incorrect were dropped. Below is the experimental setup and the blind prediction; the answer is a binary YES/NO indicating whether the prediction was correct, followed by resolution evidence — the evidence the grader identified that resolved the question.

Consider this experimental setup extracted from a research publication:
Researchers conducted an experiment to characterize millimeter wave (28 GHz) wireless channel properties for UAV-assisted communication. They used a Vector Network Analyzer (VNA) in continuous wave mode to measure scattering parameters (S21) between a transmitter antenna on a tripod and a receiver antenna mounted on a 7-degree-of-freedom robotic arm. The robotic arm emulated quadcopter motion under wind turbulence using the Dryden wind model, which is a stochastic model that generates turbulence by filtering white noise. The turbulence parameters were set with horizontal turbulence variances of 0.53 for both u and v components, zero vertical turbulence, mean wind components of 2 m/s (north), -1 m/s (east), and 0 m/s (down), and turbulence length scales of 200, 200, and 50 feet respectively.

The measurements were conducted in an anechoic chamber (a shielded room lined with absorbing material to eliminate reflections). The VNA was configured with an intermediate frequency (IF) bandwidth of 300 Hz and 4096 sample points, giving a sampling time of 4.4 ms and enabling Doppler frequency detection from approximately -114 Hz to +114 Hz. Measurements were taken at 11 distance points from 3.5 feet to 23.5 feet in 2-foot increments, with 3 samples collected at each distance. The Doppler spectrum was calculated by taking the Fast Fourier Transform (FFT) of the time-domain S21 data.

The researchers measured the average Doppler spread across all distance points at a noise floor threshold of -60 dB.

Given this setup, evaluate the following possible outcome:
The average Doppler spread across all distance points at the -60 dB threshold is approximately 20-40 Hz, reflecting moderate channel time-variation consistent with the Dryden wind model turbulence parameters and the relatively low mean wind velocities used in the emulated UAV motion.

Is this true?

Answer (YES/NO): YES